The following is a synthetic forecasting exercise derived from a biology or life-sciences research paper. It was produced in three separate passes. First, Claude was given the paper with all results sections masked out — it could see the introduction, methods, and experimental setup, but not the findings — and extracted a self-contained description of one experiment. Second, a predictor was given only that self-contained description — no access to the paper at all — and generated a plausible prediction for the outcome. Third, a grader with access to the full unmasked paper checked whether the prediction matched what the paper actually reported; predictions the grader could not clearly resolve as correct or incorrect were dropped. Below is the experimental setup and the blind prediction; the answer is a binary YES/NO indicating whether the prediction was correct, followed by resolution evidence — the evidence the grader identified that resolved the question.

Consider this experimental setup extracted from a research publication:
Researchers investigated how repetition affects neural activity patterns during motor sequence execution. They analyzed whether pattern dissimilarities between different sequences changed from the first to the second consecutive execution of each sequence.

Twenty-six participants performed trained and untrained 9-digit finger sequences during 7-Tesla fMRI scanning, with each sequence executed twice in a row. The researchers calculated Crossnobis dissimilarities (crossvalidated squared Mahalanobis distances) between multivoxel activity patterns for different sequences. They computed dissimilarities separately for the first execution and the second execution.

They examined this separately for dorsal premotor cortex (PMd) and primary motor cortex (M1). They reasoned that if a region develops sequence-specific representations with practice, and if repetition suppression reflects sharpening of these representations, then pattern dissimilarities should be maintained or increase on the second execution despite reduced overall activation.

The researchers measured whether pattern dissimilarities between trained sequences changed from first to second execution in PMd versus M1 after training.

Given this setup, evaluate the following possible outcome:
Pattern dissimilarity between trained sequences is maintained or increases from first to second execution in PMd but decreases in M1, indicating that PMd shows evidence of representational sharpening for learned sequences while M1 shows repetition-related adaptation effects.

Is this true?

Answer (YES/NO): NO